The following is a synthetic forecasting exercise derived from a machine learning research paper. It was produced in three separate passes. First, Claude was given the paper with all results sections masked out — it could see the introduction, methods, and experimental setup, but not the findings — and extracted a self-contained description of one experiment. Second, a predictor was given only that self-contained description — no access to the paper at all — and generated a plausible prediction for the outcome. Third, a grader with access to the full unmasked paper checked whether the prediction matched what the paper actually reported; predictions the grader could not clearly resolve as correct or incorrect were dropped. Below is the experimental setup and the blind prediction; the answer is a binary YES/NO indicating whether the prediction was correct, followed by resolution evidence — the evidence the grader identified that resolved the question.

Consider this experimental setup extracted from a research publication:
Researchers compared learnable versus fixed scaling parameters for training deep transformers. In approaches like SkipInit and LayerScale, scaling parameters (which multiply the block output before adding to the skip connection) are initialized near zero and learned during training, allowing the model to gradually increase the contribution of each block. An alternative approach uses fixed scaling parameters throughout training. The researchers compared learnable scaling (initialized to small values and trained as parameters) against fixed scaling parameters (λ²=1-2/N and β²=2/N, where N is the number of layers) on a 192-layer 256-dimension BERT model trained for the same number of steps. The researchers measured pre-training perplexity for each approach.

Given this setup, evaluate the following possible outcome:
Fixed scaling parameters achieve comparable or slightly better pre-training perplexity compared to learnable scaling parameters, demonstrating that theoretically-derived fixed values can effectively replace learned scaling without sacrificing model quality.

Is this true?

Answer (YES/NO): YES